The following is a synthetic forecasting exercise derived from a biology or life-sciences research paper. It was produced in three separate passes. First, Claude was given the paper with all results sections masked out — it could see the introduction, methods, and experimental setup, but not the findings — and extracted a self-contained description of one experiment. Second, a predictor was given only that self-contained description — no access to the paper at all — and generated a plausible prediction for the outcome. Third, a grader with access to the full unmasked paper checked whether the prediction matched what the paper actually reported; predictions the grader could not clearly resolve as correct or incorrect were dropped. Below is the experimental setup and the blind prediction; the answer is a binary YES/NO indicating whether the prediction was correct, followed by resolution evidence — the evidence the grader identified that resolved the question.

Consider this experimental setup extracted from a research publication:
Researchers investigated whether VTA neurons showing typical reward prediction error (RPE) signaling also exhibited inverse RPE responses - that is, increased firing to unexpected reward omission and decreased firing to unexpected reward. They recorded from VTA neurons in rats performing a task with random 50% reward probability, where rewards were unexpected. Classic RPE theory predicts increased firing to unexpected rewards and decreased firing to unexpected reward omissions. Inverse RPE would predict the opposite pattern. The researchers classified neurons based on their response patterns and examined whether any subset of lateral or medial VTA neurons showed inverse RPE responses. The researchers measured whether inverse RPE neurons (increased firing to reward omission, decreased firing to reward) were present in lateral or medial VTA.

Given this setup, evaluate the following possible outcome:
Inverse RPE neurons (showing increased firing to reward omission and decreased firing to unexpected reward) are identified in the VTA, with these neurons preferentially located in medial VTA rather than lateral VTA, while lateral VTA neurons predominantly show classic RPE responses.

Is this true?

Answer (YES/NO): NO